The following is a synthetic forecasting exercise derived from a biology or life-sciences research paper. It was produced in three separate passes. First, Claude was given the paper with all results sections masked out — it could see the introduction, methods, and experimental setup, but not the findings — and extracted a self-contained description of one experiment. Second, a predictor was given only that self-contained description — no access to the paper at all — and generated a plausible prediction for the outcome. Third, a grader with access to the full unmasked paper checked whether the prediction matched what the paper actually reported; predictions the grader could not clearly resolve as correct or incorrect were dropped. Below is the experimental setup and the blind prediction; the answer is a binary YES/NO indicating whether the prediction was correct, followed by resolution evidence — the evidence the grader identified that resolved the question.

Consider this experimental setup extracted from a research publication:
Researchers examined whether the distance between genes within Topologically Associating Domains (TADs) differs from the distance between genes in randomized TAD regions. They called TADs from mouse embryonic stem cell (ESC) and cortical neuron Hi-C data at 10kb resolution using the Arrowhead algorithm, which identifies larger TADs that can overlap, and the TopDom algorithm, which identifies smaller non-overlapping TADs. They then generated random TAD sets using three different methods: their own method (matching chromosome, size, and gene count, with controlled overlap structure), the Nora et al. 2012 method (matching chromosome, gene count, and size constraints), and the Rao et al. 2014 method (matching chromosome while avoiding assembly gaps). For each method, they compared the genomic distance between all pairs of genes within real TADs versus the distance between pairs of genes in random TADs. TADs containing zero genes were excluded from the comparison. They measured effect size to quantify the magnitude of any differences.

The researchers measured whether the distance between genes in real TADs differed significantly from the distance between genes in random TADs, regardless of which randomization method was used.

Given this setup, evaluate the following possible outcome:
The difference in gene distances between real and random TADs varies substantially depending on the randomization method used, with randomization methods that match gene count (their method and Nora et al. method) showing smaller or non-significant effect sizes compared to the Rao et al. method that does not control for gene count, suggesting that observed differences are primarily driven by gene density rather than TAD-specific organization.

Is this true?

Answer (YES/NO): NO